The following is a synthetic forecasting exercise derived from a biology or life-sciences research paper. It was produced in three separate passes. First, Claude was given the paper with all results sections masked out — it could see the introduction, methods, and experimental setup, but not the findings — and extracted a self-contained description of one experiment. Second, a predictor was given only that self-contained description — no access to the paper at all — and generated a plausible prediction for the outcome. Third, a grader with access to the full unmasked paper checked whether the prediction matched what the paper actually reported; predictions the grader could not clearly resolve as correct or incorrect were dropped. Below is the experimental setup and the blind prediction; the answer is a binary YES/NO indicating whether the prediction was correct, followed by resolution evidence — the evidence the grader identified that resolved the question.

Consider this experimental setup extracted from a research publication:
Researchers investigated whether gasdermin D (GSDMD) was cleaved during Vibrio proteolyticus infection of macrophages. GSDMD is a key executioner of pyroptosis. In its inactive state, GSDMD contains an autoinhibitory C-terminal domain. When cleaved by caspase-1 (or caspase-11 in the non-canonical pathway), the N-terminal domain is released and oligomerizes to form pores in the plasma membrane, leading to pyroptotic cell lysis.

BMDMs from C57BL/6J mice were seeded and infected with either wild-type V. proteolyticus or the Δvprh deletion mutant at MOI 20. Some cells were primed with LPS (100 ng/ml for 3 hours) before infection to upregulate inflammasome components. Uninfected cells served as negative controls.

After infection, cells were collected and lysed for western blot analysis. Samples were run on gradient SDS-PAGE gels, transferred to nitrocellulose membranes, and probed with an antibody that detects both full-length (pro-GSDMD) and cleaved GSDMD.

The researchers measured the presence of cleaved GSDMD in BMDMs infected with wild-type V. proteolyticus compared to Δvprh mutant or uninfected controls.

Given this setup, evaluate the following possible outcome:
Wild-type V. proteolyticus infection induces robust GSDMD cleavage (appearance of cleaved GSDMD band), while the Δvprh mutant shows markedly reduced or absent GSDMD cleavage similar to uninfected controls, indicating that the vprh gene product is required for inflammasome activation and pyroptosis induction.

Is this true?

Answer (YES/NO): YES